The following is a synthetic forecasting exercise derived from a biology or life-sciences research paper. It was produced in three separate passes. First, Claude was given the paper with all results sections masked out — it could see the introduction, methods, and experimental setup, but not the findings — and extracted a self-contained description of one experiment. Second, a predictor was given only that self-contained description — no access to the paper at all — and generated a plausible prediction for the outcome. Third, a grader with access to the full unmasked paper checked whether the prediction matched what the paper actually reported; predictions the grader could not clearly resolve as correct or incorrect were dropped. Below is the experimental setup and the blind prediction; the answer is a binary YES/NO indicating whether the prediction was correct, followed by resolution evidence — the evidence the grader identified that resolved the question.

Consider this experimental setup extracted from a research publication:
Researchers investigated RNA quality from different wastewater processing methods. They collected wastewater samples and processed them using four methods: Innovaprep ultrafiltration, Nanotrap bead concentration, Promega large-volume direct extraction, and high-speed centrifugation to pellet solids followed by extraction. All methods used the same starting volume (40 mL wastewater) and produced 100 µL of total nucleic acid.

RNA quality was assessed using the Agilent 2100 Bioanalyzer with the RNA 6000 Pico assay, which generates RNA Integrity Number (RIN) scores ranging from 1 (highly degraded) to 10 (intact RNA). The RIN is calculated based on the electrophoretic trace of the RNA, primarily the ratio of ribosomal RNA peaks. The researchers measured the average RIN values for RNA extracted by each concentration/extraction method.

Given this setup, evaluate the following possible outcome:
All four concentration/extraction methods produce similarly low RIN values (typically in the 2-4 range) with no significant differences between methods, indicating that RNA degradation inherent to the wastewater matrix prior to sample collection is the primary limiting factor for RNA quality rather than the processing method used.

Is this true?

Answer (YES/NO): NO